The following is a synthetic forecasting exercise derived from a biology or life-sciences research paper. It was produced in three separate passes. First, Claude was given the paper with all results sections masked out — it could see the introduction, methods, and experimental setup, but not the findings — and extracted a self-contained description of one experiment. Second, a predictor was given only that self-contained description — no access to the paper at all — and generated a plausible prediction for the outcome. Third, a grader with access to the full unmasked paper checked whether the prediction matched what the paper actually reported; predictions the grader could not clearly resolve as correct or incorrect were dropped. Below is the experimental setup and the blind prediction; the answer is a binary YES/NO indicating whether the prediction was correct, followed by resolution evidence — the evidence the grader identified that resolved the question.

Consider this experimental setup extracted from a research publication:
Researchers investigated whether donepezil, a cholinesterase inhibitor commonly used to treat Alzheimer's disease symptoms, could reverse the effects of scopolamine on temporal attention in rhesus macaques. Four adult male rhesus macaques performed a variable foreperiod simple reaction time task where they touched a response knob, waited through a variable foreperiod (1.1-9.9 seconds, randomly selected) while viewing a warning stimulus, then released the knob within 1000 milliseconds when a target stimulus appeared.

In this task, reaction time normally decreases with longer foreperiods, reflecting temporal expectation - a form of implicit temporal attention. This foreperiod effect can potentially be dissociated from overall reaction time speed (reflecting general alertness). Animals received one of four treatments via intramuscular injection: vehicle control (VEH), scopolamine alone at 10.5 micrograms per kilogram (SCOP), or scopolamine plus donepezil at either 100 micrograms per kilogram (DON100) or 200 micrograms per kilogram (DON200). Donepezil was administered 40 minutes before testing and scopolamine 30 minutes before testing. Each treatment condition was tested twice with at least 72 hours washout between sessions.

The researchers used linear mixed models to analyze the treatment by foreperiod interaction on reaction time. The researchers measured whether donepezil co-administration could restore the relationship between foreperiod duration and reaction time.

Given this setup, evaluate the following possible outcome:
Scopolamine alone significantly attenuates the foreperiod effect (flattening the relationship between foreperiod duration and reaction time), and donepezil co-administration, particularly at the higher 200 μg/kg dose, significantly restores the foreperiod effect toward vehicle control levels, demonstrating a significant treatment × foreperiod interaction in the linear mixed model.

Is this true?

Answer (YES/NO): NO